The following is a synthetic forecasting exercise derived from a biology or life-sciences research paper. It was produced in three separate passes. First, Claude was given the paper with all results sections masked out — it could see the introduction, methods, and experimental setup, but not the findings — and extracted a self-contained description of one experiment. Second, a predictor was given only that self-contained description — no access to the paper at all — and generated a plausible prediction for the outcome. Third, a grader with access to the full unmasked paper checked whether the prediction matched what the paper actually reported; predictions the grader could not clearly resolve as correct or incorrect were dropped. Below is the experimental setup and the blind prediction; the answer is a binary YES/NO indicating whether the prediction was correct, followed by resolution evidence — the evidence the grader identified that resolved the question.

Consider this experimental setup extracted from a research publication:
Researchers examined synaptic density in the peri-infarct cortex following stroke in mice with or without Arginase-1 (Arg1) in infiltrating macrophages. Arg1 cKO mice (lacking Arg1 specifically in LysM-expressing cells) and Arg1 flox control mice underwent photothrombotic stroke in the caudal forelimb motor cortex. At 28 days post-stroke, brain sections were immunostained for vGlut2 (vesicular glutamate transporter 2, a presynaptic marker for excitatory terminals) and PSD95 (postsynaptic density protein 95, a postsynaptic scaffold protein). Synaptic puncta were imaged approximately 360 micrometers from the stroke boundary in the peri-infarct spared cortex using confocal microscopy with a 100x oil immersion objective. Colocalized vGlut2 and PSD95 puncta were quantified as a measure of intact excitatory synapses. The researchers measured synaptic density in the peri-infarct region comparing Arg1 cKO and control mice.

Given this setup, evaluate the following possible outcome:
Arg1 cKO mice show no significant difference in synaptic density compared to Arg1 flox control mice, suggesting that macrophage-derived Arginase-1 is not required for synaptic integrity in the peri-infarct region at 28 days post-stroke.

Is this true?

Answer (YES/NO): NO